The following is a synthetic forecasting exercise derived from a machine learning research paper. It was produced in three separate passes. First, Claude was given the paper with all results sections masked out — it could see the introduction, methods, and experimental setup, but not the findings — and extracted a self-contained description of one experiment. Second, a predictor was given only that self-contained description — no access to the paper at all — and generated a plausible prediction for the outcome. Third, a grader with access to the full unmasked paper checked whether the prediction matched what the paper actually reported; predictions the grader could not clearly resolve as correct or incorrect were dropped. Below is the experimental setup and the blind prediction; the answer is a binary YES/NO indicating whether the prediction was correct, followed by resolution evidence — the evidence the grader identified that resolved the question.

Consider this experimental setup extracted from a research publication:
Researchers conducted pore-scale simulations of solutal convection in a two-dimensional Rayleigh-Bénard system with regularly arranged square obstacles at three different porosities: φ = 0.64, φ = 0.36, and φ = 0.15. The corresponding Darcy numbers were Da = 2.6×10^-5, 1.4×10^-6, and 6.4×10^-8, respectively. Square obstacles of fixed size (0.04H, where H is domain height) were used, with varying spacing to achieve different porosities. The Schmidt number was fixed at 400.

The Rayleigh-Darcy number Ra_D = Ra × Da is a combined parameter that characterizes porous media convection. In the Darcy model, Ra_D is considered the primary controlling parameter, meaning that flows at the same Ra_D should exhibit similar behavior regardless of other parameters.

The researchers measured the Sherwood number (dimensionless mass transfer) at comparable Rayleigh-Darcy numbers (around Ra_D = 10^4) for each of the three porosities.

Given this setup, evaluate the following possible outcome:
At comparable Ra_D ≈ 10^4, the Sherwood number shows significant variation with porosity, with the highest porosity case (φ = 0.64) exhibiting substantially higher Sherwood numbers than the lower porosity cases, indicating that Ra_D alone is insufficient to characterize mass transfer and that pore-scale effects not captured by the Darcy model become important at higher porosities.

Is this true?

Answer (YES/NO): NO